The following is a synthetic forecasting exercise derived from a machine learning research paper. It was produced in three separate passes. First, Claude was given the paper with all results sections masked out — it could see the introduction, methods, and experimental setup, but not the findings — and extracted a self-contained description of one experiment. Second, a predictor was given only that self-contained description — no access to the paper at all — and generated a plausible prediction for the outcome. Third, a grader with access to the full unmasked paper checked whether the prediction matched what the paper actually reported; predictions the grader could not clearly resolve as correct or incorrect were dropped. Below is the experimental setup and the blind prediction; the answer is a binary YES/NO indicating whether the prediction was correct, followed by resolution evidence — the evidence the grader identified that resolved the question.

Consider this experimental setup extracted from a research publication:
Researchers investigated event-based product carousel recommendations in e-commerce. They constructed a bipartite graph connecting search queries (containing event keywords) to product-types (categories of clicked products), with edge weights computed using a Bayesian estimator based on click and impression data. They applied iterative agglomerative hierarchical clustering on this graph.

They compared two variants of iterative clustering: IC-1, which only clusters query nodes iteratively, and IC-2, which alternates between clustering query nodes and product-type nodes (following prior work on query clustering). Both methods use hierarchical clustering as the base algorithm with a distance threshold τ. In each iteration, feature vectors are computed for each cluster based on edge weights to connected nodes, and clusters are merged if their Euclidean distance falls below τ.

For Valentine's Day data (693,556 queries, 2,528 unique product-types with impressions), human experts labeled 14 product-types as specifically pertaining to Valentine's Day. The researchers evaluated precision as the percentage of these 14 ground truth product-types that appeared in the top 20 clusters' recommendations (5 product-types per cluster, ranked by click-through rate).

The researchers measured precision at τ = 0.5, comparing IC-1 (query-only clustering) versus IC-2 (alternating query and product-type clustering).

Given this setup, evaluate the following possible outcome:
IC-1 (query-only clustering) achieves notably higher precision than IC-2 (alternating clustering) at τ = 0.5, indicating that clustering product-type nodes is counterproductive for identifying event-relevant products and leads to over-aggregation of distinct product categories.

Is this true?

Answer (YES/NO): NO